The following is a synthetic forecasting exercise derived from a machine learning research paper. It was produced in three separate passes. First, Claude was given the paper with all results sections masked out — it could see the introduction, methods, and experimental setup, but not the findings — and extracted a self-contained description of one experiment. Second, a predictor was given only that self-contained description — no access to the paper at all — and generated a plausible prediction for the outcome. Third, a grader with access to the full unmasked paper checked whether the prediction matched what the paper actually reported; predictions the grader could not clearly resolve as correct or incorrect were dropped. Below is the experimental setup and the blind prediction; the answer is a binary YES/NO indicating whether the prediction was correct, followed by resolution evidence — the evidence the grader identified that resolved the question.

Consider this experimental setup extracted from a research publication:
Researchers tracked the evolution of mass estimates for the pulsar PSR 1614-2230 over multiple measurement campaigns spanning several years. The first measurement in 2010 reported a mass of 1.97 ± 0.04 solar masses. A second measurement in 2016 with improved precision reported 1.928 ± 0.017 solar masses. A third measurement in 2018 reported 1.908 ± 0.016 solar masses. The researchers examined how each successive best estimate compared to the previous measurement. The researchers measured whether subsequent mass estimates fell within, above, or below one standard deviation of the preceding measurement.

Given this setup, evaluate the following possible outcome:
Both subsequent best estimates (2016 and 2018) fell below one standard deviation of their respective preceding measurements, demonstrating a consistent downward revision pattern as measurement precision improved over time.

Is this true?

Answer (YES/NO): YES